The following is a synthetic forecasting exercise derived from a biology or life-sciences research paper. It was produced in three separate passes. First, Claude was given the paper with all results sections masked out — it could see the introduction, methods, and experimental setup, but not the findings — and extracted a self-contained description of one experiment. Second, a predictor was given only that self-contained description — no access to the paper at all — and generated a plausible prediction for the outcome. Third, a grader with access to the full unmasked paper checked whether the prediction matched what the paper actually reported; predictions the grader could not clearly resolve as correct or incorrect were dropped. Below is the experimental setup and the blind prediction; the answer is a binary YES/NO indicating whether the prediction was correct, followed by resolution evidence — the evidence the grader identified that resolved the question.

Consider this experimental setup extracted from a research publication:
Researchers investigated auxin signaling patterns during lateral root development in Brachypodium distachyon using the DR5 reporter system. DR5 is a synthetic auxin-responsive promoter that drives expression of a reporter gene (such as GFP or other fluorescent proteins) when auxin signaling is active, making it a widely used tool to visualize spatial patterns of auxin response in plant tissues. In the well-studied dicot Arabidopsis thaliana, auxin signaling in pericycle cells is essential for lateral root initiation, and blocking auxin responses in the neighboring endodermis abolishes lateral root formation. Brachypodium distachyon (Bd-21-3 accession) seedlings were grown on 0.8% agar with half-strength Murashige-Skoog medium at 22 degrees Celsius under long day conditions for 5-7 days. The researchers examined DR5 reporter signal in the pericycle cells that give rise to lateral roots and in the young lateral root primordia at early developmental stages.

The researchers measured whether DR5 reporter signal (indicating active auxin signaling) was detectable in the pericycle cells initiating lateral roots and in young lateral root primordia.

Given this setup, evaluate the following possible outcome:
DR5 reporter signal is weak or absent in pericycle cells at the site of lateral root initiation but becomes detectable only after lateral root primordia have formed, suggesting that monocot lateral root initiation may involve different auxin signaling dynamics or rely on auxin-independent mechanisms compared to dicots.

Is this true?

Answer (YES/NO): YES